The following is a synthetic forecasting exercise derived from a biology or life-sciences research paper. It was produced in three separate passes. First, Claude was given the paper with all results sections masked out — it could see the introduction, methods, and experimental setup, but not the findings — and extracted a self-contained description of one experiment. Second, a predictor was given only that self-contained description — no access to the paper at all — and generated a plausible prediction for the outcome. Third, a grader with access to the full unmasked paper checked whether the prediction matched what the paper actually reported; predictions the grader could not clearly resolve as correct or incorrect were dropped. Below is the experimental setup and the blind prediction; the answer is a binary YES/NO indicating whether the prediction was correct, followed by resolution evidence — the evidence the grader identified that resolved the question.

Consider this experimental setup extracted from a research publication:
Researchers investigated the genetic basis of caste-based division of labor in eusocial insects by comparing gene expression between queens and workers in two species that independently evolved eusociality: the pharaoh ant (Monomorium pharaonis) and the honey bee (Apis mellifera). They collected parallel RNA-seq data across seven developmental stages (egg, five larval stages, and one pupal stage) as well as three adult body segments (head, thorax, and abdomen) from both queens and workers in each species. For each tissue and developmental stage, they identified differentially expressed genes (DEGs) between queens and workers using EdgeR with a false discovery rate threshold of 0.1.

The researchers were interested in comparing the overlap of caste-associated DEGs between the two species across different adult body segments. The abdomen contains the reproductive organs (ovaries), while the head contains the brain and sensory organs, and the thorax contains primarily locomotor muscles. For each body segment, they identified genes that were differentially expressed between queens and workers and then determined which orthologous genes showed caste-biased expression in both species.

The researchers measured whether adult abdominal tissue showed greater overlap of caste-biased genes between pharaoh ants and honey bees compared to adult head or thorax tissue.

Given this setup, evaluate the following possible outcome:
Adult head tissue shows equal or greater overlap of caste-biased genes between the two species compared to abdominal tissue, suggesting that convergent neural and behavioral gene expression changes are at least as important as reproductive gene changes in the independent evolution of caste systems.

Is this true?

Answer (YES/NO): NO